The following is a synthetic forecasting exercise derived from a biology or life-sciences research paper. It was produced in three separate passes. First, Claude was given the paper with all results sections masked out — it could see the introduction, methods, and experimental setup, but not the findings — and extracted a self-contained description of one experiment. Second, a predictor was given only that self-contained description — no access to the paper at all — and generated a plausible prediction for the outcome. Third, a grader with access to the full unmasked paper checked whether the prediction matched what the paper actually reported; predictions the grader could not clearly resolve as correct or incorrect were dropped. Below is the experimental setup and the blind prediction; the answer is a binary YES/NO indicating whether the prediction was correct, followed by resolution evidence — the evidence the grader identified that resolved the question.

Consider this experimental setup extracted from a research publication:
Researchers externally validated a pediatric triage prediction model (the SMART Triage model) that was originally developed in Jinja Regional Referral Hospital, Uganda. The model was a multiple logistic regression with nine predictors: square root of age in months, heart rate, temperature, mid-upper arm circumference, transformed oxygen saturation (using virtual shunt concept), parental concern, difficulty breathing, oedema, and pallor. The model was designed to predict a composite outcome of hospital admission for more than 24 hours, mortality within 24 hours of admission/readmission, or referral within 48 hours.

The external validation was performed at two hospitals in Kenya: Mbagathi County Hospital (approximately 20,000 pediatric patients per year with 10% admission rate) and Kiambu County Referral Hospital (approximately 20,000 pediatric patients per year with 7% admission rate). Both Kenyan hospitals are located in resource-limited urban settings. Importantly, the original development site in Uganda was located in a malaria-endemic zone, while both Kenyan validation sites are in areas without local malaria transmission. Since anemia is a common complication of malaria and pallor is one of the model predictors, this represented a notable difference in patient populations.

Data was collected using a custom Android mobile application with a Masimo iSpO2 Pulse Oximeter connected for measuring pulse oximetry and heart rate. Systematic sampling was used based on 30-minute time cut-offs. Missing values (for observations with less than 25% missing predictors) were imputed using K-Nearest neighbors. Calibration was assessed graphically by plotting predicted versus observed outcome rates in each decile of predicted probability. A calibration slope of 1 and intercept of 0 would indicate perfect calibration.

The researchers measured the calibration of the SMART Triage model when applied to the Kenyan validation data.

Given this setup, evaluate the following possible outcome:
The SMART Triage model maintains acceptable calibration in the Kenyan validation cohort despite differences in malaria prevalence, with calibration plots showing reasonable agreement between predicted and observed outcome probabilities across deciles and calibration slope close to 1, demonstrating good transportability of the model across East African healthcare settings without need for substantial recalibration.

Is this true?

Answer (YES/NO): NO